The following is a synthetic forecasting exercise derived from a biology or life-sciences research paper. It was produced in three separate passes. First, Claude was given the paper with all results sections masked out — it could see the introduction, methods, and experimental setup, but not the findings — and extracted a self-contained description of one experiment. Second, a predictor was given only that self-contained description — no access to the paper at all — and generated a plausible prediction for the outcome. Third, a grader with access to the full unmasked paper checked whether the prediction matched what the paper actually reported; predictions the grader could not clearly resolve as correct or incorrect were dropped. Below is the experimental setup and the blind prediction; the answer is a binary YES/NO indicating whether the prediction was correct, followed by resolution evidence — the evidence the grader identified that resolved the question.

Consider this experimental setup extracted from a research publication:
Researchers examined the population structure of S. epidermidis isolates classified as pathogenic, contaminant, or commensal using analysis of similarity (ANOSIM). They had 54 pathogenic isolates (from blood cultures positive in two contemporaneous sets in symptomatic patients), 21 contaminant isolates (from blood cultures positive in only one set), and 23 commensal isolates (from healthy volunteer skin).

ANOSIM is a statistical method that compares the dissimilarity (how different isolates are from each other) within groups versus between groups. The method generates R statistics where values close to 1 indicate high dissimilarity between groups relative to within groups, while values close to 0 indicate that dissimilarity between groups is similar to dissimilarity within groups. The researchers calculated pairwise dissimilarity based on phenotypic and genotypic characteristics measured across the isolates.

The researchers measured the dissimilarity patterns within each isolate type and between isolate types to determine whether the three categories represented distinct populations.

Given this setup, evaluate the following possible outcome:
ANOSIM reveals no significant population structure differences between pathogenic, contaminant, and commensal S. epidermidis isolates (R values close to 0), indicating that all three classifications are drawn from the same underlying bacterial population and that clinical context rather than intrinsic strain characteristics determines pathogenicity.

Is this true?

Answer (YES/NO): NO